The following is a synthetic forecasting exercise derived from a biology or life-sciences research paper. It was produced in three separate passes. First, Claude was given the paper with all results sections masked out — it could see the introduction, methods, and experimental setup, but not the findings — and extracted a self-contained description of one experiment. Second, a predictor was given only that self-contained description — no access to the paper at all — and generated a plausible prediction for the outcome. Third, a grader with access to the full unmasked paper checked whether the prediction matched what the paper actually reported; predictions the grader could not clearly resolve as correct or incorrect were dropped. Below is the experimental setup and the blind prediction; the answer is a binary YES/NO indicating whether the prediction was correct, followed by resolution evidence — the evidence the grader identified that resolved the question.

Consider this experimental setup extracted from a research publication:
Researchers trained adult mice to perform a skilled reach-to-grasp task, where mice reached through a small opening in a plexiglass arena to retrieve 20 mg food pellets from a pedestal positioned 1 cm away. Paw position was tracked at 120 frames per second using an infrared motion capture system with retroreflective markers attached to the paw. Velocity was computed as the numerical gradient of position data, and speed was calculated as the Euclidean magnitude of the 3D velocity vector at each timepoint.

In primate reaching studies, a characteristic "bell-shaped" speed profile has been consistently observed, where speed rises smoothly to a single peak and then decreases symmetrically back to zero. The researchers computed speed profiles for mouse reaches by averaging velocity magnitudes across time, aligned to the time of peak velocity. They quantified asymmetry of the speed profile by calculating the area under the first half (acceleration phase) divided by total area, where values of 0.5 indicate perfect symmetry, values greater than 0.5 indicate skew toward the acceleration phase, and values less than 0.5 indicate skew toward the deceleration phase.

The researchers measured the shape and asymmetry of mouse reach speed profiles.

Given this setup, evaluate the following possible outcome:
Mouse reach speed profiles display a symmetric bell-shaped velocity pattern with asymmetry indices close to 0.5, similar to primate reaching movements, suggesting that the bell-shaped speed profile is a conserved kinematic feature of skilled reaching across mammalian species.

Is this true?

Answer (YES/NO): NO